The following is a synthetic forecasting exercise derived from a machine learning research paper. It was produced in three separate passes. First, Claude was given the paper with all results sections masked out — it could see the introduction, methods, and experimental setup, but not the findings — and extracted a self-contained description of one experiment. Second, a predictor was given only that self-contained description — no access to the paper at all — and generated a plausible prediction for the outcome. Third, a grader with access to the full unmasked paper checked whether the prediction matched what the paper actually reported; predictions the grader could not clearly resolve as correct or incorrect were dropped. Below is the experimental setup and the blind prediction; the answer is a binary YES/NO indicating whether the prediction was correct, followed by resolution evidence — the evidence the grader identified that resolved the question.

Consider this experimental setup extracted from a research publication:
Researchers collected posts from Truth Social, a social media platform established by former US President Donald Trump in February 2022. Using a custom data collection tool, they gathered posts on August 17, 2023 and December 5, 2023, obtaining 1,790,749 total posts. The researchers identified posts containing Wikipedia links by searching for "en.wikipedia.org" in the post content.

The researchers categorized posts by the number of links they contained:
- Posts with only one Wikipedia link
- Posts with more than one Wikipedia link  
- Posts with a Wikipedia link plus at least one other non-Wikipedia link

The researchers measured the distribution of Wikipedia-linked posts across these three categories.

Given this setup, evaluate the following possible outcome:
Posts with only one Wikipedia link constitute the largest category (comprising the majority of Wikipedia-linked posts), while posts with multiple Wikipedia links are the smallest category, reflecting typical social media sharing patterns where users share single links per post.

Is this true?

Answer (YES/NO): YES